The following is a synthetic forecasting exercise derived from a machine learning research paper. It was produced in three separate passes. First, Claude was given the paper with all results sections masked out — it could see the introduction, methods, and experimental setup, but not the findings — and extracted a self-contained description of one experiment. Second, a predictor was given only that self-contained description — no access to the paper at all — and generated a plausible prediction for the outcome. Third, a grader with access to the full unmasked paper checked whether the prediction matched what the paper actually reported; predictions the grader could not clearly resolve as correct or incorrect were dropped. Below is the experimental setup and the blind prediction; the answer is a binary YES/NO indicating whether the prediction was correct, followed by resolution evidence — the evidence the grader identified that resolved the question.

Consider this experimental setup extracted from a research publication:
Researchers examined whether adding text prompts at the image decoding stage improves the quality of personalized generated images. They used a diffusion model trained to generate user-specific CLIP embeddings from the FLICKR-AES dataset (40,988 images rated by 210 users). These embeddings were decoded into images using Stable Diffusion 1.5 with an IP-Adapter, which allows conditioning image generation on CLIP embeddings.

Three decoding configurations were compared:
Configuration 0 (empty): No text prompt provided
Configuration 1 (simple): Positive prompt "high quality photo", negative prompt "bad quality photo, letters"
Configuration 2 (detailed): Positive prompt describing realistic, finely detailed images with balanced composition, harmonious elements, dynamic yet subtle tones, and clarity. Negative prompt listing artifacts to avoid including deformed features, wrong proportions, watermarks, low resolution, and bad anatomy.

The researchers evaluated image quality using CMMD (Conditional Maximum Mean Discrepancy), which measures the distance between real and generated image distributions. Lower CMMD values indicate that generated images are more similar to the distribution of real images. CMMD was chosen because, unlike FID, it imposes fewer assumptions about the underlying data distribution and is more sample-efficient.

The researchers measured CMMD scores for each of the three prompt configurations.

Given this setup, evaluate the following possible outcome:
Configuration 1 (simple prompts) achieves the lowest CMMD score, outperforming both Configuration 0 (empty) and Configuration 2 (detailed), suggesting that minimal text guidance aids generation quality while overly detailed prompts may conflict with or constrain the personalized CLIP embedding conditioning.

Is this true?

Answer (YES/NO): NO